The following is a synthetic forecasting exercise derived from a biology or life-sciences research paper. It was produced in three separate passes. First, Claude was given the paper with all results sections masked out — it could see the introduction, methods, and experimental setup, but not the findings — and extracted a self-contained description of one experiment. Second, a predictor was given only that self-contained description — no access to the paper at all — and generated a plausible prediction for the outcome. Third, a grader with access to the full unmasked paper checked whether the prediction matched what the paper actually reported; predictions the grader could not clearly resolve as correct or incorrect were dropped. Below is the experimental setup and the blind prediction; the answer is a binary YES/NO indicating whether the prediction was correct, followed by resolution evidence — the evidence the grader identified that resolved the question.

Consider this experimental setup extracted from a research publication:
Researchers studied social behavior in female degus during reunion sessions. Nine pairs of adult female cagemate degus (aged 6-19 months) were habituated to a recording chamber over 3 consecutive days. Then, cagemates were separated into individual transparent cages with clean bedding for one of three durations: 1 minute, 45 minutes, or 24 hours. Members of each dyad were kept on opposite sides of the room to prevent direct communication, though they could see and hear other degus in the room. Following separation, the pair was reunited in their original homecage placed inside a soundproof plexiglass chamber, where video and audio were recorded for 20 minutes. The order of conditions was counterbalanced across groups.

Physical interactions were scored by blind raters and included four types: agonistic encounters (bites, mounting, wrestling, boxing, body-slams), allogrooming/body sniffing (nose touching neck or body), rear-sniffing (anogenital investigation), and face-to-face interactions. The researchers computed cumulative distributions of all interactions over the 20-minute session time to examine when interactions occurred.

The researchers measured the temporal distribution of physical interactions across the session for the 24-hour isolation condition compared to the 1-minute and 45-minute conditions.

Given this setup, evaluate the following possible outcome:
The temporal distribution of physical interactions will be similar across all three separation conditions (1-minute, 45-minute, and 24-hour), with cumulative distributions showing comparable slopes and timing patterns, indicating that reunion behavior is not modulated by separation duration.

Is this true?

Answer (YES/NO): NO